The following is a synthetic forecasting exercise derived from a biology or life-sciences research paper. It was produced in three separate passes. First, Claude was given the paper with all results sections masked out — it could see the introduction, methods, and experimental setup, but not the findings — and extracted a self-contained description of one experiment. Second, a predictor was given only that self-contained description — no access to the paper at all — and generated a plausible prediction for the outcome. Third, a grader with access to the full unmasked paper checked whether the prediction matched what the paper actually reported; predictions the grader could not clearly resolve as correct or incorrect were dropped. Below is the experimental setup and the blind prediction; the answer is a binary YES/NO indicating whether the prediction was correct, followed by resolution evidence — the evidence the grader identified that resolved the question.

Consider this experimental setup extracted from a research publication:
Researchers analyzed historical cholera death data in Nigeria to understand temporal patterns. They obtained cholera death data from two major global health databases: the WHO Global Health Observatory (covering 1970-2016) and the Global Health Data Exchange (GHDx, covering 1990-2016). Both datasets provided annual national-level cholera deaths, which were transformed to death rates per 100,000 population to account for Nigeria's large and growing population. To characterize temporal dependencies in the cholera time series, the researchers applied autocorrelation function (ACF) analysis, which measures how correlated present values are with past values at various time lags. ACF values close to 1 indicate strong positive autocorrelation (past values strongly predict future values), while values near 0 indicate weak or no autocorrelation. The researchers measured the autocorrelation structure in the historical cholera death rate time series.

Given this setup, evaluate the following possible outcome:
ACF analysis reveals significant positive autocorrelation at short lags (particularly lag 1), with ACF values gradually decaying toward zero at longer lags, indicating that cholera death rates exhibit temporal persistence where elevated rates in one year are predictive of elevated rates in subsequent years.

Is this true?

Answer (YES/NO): NO